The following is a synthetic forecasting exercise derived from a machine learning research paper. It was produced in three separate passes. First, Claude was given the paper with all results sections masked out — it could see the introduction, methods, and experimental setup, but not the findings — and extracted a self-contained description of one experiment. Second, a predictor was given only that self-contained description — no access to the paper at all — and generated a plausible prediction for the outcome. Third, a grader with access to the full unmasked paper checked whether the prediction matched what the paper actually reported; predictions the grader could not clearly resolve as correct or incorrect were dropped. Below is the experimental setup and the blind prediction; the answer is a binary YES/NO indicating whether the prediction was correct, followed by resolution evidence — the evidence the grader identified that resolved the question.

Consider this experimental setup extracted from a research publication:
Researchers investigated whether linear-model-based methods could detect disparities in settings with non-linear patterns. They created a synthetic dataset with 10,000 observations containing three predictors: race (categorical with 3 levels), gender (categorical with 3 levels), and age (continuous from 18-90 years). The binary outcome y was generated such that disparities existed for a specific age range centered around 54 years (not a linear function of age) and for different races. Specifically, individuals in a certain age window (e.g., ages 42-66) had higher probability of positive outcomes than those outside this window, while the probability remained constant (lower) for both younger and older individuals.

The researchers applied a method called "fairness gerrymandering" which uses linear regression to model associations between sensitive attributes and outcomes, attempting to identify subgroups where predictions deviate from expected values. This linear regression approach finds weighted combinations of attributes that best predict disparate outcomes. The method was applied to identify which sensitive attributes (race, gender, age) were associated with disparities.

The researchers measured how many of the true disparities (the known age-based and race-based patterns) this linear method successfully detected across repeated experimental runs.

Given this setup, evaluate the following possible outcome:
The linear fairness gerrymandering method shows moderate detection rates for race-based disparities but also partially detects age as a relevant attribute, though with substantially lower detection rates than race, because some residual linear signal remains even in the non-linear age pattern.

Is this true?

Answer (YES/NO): NO